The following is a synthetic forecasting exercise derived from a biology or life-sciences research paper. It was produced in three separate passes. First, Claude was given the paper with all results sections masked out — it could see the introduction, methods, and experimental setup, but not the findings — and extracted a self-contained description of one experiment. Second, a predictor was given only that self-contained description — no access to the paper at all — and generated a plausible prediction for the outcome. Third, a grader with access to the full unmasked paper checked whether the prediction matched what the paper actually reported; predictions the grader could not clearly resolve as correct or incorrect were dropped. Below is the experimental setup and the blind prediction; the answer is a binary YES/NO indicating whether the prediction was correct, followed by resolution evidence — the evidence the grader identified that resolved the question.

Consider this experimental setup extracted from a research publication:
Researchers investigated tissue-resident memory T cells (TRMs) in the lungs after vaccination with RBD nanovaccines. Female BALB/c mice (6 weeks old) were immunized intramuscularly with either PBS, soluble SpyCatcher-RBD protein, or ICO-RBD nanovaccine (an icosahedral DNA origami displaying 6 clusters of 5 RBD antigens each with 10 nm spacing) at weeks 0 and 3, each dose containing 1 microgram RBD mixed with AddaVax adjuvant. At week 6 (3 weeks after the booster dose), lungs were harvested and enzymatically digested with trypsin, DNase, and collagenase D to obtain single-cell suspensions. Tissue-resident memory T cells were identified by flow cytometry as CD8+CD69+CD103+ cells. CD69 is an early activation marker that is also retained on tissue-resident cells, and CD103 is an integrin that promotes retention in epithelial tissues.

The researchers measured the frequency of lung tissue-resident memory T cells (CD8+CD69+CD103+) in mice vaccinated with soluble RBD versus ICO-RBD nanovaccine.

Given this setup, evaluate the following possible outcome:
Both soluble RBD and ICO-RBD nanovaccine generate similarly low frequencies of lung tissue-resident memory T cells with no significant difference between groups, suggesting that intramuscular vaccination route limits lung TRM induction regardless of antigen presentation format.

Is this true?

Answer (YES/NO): NO